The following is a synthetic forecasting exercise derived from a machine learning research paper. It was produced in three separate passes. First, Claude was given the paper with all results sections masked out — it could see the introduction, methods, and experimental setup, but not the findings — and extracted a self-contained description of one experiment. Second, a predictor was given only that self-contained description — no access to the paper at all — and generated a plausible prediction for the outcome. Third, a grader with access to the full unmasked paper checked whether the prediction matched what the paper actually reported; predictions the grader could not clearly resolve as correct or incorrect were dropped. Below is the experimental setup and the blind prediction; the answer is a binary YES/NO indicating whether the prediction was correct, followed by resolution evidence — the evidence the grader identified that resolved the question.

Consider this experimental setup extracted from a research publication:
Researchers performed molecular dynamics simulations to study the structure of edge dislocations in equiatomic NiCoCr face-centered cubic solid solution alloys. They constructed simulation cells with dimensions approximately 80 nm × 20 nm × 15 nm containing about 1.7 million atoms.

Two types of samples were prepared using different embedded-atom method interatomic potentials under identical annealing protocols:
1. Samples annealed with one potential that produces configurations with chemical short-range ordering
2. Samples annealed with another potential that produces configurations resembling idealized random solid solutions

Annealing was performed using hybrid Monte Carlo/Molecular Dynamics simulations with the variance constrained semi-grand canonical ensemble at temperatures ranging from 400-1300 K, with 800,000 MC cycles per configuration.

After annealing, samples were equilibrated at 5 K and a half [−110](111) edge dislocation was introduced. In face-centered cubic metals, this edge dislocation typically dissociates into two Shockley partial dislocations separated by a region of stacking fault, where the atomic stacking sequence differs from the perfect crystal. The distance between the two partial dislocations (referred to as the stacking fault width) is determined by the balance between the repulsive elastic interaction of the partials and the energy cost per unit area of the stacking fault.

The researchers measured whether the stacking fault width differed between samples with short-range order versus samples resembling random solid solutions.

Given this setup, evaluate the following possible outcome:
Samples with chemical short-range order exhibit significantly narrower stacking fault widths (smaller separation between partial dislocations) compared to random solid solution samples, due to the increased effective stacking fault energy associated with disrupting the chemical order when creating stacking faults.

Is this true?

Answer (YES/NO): YES